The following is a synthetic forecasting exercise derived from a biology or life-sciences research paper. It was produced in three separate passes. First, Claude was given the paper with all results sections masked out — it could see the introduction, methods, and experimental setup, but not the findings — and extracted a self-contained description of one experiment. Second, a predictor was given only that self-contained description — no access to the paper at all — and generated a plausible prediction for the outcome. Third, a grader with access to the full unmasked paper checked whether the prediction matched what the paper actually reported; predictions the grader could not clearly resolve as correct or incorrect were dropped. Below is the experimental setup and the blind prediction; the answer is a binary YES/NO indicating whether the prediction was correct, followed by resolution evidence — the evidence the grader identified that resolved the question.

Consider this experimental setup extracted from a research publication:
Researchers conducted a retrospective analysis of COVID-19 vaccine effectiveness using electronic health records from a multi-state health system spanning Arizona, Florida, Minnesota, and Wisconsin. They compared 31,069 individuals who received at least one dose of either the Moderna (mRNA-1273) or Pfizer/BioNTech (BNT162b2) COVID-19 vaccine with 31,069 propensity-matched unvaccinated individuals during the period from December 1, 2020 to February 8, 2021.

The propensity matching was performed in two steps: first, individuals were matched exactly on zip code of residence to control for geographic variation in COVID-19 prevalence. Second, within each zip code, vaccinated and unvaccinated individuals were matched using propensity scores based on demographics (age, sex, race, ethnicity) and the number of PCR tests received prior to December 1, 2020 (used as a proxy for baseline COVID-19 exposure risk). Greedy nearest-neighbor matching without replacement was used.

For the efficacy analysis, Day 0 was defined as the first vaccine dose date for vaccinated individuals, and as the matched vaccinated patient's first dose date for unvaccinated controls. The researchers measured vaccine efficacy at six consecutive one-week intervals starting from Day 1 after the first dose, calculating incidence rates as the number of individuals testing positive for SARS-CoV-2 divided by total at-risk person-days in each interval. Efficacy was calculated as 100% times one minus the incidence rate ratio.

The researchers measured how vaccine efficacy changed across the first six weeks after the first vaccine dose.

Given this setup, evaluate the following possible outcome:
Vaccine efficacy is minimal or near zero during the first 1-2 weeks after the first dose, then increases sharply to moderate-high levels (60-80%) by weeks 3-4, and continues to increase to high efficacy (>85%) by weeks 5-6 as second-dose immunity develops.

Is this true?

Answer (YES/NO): NO